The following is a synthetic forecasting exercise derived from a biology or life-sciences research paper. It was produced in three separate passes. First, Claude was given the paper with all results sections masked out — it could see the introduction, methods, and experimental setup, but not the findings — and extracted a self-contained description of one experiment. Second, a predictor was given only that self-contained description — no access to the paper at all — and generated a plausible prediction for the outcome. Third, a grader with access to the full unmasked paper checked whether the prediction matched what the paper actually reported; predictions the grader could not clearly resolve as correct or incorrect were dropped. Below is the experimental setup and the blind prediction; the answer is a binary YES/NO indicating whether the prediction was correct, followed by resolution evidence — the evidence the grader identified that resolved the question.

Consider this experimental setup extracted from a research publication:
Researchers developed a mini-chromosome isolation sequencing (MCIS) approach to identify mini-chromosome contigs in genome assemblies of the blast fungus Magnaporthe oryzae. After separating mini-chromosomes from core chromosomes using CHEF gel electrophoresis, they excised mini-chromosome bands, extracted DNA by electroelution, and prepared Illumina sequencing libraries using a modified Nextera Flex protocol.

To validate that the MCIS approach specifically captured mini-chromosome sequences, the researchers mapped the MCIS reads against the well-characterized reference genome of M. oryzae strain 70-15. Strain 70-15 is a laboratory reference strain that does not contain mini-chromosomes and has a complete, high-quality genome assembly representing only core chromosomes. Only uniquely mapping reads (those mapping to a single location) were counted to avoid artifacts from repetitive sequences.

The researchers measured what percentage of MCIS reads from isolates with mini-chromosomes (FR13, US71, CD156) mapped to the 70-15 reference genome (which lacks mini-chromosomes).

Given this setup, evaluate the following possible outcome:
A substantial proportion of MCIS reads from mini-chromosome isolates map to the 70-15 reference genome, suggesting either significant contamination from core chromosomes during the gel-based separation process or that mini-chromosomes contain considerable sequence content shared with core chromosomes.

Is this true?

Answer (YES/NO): YES